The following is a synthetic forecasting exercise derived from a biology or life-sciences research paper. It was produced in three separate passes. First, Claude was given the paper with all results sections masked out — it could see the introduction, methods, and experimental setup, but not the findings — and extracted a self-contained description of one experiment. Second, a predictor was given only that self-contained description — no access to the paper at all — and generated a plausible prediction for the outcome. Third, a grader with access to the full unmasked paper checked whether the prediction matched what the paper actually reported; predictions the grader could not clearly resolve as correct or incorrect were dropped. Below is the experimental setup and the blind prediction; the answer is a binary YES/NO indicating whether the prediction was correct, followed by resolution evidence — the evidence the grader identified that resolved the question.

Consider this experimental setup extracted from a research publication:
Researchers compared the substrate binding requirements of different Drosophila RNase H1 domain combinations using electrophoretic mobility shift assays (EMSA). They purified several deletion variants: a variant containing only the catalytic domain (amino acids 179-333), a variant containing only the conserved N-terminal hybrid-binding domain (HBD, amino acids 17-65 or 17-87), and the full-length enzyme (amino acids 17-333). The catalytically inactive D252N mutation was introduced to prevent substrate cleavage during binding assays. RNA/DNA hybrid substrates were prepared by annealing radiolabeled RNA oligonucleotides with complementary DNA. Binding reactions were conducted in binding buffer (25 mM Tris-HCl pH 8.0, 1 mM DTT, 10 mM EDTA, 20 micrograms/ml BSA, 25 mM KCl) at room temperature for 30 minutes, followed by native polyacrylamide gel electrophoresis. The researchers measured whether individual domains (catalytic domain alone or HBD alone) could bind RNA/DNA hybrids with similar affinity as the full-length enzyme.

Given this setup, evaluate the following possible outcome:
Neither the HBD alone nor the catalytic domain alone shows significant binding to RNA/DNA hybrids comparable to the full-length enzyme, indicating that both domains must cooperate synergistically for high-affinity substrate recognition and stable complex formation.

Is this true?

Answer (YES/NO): NO